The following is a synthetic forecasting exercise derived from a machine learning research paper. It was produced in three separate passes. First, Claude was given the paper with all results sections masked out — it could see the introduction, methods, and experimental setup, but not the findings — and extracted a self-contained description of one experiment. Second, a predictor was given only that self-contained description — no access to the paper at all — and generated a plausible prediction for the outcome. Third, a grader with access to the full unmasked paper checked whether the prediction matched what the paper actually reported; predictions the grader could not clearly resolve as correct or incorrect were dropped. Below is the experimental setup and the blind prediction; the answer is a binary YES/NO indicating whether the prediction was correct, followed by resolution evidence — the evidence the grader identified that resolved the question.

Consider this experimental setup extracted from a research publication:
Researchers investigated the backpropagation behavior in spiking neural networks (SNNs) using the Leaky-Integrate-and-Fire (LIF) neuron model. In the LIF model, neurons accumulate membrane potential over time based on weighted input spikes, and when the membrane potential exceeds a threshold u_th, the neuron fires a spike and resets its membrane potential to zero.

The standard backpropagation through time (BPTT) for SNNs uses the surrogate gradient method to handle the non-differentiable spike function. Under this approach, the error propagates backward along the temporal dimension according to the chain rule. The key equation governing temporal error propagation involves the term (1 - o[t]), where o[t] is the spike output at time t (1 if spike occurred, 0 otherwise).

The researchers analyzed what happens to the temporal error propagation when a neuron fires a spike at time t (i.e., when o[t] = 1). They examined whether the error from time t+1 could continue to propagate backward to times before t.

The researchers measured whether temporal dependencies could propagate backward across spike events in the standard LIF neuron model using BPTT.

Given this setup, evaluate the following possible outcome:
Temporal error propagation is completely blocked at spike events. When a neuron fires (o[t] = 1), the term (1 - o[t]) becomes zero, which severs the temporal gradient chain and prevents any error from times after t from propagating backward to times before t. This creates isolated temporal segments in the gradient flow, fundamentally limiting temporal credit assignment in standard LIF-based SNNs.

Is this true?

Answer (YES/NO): YES